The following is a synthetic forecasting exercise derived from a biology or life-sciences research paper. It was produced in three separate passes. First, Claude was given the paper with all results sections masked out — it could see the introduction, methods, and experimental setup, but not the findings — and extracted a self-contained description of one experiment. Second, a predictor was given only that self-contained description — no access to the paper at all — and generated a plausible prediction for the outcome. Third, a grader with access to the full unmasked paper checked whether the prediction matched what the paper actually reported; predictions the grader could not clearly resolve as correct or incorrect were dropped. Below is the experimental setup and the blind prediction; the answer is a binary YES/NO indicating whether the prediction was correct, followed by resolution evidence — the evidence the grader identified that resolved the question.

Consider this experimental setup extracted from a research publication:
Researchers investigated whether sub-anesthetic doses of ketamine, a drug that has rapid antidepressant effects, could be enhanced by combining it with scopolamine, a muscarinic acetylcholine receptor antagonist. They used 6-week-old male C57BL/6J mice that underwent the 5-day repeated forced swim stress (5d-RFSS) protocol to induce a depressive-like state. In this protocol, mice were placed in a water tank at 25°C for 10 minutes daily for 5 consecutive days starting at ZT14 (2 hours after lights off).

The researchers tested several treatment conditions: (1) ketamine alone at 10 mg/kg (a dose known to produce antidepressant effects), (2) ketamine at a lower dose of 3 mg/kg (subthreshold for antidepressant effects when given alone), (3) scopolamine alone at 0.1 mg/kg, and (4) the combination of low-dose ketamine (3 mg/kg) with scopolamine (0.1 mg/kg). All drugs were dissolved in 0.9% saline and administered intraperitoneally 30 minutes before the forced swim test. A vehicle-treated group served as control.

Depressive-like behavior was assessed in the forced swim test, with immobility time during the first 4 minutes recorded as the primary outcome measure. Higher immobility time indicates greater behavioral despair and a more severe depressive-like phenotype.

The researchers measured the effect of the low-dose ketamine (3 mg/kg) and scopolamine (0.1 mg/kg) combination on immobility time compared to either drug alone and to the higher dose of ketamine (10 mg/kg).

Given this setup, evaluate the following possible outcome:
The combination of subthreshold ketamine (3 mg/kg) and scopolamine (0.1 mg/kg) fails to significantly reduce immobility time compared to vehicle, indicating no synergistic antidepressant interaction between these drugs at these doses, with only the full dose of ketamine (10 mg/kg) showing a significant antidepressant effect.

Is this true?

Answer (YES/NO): NO